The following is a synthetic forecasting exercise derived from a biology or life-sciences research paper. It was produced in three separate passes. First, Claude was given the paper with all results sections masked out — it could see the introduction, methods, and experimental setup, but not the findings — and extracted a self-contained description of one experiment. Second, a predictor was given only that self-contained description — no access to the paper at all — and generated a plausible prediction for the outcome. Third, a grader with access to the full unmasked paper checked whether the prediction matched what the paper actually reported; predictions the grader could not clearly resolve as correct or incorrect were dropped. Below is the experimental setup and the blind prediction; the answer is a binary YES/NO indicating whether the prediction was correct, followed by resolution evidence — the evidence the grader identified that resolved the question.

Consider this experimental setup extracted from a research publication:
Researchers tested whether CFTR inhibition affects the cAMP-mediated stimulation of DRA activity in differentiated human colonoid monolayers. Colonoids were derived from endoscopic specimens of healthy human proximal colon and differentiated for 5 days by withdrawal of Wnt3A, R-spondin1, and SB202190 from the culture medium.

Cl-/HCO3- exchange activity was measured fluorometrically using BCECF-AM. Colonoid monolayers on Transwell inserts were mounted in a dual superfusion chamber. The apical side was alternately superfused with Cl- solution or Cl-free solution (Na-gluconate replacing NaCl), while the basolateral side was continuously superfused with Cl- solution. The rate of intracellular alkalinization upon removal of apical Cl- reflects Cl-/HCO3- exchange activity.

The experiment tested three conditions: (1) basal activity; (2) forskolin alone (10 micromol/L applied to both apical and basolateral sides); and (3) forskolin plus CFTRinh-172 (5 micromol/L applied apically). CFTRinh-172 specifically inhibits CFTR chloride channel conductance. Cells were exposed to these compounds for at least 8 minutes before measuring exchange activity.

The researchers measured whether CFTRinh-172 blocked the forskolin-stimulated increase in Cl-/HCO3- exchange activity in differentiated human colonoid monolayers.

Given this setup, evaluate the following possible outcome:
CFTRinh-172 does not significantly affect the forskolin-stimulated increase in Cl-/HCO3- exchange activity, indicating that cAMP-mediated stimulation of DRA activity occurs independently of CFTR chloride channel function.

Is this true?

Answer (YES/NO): YES